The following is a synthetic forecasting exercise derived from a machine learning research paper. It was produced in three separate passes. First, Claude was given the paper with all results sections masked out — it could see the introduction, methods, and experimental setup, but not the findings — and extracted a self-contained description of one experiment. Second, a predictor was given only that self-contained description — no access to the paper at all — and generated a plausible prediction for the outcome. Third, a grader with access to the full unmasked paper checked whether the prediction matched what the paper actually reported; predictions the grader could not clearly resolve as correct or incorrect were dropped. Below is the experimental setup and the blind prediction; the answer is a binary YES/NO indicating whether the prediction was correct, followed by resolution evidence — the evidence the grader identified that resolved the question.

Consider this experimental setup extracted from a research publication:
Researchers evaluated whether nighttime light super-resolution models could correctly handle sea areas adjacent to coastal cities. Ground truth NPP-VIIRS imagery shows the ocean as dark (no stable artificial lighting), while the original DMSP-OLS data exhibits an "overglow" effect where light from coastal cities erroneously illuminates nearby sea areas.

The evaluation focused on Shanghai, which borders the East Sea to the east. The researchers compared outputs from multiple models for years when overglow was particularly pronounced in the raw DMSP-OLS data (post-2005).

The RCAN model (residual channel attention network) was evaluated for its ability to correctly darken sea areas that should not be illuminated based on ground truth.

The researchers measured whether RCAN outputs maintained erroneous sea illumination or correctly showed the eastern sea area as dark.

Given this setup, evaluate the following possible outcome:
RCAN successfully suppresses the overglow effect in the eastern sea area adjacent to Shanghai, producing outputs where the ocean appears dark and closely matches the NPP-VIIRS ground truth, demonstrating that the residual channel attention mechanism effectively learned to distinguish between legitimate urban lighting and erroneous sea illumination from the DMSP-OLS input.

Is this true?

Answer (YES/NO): NO